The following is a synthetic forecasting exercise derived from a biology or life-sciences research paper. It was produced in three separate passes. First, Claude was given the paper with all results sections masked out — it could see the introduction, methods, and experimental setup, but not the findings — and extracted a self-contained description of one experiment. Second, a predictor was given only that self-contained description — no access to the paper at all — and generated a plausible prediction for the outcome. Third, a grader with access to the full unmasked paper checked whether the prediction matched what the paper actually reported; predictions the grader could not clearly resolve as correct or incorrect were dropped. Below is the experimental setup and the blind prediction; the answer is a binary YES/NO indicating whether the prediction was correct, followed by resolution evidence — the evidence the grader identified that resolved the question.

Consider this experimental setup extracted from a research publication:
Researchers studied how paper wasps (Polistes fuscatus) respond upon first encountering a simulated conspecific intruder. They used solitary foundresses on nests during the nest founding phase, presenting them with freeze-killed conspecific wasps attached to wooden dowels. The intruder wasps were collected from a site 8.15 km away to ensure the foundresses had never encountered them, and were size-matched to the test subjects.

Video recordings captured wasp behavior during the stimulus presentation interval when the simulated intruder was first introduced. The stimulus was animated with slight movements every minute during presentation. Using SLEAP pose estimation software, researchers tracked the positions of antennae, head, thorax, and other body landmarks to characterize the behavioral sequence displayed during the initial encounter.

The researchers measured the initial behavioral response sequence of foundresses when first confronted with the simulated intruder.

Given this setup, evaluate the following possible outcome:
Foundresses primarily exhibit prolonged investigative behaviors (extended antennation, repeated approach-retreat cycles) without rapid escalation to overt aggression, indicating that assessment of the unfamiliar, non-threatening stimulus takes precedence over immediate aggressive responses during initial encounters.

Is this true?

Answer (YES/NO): NO